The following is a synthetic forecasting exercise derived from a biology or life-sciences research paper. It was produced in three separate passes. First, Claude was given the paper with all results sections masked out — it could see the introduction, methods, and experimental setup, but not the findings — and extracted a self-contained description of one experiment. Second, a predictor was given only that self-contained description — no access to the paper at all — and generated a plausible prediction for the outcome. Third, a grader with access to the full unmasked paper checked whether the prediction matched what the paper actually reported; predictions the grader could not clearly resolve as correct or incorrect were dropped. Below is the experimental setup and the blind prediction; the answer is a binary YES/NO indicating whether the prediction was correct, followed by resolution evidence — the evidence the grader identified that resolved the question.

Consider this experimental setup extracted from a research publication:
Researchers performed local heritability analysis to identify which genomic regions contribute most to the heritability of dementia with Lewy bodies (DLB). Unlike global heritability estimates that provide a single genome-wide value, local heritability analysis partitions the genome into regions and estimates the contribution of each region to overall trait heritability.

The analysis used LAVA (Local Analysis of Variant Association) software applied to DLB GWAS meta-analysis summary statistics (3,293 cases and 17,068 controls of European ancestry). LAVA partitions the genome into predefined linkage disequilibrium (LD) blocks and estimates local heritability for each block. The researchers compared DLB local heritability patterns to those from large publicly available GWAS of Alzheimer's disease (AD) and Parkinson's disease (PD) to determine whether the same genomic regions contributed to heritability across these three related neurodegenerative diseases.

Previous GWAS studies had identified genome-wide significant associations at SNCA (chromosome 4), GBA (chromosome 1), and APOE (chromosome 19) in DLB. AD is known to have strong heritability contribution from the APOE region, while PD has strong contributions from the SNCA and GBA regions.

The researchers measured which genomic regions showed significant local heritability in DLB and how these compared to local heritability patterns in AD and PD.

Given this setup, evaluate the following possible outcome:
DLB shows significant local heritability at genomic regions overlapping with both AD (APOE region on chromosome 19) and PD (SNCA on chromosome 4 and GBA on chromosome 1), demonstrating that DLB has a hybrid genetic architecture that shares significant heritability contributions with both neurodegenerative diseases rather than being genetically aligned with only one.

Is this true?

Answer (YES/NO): NO